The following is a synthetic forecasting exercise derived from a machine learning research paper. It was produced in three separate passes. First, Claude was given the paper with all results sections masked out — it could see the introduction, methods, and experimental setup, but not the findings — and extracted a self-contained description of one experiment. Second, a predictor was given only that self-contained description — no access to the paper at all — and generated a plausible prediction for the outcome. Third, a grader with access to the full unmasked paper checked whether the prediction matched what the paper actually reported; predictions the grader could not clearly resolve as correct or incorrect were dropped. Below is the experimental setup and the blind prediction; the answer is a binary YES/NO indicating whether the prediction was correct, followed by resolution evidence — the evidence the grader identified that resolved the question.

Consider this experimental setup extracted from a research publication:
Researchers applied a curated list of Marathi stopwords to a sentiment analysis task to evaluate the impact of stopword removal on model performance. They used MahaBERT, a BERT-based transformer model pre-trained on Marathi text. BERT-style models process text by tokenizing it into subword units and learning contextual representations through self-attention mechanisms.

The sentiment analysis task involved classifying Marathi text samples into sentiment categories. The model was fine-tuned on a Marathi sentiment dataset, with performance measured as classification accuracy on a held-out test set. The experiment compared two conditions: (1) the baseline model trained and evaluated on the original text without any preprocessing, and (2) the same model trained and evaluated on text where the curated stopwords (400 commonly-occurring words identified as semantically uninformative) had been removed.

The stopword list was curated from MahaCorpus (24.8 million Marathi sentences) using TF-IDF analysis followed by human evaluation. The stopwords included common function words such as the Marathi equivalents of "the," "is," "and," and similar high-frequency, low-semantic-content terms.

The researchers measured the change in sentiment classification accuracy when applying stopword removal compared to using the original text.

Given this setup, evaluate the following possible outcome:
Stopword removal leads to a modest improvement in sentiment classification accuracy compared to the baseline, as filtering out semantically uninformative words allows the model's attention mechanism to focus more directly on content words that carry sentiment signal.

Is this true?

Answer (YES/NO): YES